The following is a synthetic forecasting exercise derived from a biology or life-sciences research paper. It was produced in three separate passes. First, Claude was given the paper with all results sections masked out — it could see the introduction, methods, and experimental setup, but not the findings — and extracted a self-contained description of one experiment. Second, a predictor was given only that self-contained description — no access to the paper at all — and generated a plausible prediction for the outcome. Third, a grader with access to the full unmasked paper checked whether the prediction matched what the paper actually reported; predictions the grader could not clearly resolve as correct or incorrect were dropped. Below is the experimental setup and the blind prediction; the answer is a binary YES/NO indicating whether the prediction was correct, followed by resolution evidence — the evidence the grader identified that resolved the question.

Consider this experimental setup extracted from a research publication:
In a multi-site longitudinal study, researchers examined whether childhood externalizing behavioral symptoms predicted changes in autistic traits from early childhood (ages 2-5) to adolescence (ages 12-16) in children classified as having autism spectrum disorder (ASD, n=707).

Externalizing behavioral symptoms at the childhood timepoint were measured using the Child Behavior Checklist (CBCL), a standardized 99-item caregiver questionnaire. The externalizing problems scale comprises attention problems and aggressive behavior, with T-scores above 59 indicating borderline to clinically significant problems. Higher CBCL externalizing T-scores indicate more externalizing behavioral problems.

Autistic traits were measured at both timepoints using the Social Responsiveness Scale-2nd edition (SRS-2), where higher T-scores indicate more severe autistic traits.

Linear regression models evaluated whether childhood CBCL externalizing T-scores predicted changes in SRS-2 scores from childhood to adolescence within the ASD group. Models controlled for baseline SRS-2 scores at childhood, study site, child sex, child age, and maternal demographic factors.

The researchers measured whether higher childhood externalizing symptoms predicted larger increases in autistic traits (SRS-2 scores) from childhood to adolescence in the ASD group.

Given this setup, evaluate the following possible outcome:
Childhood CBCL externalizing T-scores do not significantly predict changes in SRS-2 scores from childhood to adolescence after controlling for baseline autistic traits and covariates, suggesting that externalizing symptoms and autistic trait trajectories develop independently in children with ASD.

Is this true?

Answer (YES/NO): YES